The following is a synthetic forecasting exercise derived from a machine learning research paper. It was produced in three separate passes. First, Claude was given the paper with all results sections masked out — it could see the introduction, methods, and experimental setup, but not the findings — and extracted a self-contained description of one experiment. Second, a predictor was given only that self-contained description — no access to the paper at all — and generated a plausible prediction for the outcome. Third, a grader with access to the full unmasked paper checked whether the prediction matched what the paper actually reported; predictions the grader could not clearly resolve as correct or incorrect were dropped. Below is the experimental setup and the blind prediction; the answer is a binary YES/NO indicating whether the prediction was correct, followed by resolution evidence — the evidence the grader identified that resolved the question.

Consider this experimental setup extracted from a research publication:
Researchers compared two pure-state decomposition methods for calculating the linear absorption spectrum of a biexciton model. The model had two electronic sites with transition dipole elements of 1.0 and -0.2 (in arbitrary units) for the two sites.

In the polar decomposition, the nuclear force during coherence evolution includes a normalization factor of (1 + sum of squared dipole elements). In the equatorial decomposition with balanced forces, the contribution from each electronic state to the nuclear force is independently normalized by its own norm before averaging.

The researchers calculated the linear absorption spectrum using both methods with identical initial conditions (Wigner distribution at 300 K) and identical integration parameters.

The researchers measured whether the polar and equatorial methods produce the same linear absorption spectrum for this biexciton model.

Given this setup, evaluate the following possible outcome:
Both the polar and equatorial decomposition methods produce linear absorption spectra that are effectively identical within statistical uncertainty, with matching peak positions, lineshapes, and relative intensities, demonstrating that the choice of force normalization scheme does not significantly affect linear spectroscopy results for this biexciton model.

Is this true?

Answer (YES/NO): YES